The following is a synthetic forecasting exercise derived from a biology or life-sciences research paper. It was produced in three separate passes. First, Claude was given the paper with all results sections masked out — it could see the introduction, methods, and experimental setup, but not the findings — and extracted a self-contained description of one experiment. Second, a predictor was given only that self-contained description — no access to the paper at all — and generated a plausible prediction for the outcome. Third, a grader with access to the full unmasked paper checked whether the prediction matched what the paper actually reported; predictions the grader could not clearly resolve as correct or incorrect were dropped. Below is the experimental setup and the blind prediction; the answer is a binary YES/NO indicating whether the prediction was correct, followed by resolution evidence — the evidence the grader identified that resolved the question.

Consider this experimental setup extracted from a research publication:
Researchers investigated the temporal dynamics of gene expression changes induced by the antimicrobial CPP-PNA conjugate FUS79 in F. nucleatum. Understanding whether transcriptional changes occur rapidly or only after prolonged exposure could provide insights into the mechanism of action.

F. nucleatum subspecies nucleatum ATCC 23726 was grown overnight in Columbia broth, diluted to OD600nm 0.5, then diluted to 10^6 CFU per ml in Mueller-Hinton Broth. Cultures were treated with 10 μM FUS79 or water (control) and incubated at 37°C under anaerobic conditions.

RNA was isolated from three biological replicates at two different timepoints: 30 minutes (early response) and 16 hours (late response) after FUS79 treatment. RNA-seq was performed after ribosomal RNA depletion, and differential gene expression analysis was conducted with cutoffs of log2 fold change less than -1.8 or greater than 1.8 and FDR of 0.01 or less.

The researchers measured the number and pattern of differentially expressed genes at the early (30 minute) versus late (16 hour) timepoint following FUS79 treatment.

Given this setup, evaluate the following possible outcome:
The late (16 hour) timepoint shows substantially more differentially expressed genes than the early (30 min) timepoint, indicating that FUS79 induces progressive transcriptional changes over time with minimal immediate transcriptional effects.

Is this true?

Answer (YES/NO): YES